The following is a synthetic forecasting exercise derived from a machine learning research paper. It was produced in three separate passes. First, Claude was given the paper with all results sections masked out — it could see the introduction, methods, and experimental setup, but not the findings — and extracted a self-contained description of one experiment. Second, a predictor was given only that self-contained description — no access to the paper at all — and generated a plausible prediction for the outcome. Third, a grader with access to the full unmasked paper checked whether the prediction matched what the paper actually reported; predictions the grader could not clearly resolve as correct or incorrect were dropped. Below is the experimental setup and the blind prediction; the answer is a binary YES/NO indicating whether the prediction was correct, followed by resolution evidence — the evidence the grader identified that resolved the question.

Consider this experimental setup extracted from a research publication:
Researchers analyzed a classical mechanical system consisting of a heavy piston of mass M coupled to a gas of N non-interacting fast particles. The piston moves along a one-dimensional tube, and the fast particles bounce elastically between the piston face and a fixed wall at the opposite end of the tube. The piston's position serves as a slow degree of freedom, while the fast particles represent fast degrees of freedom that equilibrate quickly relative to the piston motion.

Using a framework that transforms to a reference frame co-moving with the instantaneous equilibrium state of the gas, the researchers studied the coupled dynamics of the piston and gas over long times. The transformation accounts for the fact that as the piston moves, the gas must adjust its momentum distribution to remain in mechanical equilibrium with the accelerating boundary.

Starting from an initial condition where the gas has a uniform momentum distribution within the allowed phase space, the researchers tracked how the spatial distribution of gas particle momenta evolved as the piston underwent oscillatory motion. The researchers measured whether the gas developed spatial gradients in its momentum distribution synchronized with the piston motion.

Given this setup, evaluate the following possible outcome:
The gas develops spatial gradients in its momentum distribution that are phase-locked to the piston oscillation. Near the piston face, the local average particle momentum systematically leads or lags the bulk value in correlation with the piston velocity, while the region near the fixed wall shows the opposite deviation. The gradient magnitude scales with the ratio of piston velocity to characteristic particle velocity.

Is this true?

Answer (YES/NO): NO